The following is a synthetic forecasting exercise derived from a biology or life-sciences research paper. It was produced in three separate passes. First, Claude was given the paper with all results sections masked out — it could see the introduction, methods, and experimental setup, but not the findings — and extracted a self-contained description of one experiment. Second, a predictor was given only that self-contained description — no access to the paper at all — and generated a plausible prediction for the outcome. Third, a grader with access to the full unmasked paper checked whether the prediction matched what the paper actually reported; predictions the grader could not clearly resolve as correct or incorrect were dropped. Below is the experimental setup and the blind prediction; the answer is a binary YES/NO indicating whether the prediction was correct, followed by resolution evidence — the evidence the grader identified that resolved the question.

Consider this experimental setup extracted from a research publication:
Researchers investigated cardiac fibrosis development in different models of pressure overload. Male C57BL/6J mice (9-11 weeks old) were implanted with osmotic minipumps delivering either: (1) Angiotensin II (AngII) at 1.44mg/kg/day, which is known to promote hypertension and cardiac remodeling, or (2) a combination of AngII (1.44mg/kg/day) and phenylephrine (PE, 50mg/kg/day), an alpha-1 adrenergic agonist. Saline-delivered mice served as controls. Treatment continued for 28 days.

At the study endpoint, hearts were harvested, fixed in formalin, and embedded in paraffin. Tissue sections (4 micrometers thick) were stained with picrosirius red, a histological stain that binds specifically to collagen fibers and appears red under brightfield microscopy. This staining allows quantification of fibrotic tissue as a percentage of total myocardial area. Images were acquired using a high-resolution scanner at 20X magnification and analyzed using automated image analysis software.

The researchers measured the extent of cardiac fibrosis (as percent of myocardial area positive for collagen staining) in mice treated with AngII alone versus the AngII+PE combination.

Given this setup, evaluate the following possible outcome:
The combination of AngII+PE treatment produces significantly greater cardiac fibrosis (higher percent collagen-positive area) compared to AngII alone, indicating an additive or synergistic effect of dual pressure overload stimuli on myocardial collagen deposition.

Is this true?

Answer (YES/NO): YES